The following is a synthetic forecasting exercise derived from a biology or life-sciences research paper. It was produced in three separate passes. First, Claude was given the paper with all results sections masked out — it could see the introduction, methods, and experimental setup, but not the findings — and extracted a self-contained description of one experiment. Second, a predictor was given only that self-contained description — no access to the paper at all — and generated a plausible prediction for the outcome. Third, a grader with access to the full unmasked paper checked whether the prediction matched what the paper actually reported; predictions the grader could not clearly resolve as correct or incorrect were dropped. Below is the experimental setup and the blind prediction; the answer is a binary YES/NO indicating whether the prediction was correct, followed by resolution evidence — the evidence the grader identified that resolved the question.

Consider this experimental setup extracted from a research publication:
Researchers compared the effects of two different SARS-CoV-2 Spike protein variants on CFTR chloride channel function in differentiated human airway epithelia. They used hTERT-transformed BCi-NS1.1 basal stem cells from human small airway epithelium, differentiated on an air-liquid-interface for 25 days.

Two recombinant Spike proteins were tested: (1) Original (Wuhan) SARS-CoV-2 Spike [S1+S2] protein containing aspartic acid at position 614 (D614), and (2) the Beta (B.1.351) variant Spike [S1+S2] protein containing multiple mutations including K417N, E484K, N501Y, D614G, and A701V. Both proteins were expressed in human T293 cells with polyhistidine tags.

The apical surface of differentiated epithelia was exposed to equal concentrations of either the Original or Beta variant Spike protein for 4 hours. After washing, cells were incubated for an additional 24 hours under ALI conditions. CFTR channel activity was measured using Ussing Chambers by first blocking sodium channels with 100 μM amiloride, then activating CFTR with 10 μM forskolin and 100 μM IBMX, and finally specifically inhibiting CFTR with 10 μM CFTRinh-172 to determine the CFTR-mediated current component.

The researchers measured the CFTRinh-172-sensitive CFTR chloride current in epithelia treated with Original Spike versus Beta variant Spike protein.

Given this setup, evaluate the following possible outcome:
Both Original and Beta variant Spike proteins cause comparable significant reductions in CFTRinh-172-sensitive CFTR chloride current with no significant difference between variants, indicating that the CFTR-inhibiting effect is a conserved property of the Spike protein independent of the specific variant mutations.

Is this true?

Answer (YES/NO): NO